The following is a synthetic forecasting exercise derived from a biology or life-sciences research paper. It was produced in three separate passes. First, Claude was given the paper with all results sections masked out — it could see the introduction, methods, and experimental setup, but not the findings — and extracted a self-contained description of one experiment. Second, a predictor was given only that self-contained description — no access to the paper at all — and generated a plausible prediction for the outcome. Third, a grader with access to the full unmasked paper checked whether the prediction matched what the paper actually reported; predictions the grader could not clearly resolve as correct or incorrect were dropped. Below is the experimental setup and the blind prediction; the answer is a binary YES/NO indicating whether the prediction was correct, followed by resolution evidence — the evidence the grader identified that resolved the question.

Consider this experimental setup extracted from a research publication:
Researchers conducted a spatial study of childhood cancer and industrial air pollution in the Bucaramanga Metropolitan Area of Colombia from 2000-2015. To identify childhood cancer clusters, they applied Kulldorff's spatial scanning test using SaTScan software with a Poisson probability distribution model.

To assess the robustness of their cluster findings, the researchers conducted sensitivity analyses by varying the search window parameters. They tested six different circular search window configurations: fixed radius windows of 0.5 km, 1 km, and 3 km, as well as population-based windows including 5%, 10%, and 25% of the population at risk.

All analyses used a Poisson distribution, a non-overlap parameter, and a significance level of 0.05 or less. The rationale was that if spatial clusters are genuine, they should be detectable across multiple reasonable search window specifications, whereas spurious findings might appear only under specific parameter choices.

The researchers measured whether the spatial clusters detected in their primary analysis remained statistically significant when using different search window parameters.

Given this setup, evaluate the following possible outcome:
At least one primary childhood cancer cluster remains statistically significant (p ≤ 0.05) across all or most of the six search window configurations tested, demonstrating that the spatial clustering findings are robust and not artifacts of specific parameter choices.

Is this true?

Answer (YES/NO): YES